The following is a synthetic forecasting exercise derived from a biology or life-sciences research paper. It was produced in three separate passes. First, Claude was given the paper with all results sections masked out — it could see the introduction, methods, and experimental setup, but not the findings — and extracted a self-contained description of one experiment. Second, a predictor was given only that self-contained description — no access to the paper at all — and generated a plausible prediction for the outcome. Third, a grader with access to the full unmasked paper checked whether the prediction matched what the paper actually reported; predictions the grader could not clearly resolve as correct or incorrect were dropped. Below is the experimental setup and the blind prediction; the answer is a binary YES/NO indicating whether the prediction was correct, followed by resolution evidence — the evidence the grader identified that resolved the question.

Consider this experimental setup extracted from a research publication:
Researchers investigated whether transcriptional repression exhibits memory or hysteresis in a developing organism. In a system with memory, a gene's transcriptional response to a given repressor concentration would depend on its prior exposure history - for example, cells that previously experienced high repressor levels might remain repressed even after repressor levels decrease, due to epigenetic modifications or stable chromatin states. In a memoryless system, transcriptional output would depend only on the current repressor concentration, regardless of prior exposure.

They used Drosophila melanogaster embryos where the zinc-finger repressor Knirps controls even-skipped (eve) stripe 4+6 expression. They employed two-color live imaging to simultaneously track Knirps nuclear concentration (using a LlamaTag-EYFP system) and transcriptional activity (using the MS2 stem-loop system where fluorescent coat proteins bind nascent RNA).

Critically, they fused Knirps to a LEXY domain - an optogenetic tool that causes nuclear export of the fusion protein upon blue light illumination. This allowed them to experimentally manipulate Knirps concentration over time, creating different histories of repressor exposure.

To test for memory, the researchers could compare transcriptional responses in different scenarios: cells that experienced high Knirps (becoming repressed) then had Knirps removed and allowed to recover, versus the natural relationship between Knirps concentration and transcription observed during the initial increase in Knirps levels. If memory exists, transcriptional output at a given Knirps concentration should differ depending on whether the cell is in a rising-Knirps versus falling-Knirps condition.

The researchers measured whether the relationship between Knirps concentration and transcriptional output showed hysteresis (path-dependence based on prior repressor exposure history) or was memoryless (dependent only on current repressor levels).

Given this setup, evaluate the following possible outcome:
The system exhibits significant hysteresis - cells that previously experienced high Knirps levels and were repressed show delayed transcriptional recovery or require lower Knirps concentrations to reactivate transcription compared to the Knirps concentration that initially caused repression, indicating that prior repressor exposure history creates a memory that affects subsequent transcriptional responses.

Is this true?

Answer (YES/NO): NO